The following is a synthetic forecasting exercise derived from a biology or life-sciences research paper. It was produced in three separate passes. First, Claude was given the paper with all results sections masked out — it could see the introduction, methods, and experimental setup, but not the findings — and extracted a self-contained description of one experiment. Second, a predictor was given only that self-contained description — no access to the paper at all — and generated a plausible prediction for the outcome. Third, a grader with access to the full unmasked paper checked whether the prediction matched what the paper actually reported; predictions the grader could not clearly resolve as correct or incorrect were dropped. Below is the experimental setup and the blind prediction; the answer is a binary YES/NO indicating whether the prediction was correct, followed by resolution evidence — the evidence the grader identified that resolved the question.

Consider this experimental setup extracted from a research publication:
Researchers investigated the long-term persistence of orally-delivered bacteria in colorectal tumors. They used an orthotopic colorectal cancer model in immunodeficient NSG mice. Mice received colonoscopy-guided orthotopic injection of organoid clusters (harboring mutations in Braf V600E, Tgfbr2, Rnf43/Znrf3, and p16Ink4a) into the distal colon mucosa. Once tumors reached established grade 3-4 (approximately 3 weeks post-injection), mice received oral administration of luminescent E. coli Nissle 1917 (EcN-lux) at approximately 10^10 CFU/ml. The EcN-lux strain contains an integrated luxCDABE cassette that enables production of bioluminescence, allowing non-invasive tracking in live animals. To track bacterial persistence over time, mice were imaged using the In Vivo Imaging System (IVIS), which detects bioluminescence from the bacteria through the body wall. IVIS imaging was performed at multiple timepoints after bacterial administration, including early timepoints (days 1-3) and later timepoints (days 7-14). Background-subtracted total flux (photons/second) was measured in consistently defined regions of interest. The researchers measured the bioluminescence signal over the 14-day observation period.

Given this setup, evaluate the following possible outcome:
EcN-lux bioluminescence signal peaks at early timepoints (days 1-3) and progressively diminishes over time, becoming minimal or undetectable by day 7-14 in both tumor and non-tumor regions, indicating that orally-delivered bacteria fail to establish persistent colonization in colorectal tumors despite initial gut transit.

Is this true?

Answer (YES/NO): NO